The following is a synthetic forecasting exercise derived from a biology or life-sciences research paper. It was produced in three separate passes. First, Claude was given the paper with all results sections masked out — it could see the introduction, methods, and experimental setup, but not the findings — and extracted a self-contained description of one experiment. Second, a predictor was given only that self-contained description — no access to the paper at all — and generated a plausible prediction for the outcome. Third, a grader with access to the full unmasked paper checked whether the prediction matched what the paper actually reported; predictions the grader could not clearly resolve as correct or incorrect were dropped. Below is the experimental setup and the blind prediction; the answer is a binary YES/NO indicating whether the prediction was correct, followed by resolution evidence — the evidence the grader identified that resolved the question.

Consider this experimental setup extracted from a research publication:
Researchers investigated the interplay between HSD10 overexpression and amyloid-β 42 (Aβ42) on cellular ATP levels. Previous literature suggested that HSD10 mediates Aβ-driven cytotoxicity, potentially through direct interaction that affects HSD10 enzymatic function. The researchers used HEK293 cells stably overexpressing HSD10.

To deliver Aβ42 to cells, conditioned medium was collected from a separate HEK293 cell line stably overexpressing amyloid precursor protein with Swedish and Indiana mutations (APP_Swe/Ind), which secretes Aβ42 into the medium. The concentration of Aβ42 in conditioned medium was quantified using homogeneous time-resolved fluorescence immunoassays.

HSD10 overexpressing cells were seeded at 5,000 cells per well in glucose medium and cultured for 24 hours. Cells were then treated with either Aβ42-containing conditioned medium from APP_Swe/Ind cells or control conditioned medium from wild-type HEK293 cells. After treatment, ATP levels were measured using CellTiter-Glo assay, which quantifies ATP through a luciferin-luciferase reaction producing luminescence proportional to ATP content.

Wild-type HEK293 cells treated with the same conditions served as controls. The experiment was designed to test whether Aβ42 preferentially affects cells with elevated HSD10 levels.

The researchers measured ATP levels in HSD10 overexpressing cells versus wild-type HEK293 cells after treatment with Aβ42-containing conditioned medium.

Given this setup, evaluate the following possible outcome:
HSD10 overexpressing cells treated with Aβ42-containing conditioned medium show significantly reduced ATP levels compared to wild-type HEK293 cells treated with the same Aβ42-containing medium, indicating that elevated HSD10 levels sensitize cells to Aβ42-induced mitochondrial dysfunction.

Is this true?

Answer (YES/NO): YES